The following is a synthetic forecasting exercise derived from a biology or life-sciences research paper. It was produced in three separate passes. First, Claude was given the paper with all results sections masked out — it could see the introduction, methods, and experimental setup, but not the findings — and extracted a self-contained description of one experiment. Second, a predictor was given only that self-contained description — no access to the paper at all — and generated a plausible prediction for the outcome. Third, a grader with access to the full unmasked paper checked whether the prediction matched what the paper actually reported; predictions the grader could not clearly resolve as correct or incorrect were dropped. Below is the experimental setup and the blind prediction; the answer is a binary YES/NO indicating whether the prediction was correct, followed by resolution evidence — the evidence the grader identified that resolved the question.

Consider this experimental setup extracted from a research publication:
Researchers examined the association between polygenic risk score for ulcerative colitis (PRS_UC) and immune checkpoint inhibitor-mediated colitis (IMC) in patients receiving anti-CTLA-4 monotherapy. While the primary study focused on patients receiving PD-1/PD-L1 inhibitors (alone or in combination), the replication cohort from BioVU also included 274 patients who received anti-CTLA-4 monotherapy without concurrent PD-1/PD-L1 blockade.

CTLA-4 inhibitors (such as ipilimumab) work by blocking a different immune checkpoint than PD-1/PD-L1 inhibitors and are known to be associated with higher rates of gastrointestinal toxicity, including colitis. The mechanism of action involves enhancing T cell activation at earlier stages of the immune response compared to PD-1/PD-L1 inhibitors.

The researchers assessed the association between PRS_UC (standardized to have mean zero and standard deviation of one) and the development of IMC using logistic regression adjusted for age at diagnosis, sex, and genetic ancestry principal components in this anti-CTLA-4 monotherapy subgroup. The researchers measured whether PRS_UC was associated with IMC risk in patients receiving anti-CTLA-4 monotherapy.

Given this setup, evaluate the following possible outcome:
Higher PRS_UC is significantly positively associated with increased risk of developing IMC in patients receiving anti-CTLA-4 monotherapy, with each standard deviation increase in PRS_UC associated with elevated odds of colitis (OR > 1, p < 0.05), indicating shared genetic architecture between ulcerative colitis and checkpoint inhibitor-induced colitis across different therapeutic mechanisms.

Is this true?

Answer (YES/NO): NO